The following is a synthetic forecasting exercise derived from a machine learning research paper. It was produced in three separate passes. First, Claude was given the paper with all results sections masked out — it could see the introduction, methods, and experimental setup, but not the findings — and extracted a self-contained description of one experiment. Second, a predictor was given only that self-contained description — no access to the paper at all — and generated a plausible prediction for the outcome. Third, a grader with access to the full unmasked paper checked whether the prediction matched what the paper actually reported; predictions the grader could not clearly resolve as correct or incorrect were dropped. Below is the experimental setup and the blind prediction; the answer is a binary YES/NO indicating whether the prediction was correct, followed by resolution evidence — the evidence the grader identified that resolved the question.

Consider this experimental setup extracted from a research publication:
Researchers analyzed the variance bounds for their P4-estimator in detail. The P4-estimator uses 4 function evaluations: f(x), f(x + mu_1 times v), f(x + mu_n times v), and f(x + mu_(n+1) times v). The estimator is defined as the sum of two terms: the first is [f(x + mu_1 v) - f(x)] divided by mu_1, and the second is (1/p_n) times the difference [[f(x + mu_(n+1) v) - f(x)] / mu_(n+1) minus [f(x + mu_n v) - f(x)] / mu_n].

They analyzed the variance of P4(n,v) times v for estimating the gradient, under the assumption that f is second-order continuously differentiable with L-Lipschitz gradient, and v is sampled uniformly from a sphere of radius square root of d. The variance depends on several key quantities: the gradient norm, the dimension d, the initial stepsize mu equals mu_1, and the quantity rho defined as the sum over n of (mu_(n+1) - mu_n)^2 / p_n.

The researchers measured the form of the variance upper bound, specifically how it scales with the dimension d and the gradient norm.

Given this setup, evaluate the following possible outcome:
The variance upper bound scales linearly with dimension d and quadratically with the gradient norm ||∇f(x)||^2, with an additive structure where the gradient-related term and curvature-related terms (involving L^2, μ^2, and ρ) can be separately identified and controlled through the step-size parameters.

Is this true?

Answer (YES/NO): YES